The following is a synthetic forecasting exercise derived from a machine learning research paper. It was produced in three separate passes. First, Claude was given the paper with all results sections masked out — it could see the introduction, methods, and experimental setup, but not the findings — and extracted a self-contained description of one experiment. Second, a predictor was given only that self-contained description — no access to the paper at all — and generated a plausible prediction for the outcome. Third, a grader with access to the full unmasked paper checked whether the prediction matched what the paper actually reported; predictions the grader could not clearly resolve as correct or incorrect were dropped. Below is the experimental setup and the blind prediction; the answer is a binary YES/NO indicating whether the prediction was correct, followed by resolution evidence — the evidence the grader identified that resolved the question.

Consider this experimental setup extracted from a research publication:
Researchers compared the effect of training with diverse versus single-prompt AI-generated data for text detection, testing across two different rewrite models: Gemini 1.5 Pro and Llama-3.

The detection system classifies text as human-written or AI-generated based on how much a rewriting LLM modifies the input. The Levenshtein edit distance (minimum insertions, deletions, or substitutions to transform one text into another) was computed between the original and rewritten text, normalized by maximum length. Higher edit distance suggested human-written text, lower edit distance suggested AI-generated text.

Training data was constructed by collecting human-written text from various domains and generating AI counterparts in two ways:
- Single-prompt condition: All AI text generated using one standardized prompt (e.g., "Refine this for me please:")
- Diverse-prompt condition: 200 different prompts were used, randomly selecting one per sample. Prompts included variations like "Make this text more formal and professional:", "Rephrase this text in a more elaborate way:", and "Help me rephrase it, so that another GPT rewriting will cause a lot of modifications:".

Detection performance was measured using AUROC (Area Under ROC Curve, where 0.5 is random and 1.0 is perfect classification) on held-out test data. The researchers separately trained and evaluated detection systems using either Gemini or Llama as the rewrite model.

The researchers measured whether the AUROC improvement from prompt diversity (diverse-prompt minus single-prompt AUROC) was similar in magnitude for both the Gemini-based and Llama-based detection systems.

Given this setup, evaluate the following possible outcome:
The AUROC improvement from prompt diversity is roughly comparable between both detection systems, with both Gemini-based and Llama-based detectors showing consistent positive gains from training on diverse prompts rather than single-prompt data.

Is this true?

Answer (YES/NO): NO